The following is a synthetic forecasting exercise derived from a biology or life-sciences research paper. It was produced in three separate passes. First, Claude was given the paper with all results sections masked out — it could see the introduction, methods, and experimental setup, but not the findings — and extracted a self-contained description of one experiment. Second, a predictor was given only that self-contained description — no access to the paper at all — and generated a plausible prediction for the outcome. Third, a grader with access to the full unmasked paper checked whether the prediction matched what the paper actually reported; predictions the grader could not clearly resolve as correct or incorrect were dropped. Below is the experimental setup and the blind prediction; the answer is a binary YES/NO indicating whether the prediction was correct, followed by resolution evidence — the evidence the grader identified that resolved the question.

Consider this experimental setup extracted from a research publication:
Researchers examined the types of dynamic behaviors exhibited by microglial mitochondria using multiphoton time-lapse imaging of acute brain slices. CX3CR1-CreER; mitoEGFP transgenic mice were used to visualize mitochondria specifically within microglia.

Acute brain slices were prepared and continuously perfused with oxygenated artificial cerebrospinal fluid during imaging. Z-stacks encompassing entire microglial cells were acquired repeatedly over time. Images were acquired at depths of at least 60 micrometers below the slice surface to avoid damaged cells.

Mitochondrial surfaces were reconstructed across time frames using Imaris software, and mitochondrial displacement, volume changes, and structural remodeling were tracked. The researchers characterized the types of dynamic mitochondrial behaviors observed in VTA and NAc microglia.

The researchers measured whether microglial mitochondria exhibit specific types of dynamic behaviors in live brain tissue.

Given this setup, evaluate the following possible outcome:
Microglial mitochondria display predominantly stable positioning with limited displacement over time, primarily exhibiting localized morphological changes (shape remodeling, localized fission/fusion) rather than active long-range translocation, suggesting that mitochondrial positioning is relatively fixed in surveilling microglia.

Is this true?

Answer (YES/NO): NO